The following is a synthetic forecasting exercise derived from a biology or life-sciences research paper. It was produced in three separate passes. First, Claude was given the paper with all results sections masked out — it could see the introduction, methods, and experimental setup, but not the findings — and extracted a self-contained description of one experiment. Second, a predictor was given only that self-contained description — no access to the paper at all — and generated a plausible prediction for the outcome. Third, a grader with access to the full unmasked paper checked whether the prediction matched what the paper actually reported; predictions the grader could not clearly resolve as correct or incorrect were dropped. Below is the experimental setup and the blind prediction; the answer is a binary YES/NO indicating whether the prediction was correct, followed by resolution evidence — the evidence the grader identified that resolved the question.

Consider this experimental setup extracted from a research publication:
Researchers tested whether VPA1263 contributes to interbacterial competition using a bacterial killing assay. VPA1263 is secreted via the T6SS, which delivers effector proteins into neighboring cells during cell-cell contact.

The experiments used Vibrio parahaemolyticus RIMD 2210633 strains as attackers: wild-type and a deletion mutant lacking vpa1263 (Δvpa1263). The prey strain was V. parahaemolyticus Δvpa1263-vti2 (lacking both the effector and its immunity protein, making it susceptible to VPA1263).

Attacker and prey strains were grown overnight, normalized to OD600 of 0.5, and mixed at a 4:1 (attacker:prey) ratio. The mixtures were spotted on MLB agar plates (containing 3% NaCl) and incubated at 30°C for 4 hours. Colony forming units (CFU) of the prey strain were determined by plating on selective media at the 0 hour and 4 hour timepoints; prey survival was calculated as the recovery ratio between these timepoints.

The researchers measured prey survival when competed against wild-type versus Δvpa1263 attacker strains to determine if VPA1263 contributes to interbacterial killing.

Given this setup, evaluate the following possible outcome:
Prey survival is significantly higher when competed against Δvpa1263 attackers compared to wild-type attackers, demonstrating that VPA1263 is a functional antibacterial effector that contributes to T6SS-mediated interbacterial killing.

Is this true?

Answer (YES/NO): YES